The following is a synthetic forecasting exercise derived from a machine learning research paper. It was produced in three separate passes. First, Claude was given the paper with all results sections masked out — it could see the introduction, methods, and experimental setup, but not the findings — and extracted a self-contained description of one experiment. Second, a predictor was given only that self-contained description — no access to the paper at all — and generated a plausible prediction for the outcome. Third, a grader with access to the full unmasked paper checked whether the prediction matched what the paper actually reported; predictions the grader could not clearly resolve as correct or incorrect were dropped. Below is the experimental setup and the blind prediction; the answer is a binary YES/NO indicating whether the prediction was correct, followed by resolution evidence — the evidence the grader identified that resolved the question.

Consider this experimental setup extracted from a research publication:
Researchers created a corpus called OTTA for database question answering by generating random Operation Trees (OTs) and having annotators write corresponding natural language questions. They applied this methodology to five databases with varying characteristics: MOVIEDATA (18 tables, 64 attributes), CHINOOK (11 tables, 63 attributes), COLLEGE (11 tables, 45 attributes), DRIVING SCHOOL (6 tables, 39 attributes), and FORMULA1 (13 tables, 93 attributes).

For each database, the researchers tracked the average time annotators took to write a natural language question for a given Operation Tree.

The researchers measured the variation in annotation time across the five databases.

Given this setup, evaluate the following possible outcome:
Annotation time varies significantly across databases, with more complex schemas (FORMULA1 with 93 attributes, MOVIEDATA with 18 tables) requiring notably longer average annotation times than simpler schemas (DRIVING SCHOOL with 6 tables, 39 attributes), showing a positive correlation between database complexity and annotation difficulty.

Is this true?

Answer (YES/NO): YES